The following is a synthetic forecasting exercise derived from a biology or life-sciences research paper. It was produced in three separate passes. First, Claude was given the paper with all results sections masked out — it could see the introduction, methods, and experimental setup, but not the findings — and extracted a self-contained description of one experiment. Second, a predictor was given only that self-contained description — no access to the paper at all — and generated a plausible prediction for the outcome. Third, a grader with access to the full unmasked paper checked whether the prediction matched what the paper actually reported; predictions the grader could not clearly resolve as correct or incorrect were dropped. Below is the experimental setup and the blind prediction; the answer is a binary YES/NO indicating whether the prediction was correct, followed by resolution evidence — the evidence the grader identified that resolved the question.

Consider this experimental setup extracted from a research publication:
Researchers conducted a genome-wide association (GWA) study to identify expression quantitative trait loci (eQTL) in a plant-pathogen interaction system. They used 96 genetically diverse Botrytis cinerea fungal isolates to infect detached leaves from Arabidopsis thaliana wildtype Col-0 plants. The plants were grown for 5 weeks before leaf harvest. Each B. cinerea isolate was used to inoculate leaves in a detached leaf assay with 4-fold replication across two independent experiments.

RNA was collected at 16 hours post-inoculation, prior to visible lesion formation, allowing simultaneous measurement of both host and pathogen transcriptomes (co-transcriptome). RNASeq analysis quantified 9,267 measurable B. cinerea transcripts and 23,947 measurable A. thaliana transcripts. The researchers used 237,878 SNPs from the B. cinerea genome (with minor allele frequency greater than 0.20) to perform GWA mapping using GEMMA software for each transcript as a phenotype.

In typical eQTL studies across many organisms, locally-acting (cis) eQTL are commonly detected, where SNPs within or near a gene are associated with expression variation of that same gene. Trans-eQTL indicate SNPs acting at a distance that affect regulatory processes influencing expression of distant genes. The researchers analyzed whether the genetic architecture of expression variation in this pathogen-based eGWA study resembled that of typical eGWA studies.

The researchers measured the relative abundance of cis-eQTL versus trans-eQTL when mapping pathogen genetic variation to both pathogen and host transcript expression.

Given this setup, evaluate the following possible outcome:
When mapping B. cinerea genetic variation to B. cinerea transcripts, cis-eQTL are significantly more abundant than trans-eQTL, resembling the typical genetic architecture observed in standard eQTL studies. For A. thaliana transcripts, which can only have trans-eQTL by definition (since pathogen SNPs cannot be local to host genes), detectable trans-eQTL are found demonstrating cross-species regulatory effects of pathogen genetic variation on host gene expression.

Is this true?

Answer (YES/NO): NO